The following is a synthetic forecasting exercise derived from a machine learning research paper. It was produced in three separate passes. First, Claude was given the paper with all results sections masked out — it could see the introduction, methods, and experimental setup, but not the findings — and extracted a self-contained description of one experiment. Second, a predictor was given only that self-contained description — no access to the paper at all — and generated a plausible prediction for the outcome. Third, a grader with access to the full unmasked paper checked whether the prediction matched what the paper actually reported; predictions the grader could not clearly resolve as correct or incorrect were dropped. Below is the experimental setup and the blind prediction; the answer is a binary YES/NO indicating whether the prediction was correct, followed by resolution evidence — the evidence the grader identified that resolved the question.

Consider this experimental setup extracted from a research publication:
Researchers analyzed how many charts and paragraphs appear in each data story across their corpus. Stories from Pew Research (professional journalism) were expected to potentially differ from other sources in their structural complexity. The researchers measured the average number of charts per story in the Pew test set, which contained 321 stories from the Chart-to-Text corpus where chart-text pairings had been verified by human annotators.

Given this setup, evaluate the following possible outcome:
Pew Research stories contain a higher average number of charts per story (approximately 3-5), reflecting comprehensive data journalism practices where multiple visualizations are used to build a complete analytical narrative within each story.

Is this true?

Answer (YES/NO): YES